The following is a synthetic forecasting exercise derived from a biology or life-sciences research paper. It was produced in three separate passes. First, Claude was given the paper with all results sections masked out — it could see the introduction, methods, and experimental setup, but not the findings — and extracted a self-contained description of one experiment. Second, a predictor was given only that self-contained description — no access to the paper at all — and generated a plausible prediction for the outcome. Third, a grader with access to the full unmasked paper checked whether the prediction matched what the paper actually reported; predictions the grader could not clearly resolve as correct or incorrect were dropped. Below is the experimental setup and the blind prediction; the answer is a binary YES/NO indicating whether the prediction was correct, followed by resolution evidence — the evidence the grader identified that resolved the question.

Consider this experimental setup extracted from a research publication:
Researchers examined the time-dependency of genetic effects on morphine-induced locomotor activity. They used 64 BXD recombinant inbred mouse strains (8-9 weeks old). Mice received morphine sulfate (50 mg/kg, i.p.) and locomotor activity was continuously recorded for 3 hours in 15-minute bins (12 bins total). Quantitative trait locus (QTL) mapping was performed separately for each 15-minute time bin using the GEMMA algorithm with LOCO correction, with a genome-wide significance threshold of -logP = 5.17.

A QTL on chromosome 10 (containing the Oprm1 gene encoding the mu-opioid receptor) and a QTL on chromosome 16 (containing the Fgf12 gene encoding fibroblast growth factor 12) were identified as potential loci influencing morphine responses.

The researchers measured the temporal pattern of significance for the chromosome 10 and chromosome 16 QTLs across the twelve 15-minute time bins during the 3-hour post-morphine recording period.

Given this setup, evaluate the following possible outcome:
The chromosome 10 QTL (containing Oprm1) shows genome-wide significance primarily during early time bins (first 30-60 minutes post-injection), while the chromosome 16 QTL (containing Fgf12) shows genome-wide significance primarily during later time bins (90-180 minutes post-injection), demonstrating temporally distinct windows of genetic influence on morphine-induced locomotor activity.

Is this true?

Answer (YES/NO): NO